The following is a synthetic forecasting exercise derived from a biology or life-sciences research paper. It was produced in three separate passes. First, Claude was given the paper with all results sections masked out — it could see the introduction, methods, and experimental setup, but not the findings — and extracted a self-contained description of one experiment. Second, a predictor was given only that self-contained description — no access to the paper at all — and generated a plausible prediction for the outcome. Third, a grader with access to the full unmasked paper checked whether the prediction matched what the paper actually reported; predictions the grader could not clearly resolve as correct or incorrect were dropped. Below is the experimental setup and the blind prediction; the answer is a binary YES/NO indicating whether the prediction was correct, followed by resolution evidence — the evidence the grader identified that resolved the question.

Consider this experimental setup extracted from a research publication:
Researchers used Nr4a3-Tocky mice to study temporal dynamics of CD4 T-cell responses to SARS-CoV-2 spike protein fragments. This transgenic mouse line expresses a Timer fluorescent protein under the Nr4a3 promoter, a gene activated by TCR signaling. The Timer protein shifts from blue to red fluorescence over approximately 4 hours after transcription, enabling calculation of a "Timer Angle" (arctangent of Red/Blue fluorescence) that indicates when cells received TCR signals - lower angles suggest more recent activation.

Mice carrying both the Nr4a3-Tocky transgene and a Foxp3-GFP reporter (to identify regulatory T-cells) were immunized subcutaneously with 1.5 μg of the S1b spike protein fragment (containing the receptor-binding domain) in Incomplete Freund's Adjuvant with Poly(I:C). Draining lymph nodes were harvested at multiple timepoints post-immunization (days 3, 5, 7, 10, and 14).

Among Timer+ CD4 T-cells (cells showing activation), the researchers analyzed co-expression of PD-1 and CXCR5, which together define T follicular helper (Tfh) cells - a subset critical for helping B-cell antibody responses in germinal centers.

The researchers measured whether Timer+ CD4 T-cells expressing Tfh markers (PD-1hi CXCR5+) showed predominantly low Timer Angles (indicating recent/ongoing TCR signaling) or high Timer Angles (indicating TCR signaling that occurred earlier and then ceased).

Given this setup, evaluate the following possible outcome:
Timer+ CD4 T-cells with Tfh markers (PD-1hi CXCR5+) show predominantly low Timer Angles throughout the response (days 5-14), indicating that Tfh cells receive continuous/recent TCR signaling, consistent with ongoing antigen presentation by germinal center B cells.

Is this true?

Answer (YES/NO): NO